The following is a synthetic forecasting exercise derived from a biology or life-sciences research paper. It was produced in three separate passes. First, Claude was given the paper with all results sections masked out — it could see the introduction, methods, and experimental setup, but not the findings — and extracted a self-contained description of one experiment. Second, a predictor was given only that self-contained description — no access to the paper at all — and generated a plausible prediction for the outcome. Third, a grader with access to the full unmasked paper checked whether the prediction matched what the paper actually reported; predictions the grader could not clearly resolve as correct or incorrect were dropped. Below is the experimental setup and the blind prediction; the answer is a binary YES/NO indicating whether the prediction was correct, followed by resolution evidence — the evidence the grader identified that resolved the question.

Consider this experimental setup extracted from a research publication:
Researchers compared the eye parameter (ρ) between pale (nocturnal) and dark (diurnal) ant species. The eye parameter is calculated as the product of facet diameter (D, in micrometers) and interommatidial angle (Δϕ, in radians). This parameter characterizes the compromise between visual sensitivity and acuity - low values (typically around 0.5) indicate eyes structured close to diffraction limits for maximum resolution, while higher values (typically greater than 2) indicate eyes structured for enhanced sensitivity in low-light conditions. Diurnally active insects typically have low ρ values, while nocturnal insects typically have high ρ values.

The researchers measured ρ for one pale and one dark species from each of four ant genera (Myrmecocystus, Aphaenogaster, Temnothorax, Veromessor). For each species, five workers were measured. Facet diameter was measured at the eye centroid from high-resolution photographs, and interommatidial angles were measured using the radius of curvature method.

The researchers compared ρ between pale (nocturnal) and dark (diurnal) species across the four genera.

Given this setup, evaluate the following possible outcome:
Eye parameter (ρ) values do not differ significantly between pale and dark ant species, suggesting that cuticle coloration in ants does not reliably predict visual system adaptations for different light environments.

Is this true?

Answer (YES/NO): NO